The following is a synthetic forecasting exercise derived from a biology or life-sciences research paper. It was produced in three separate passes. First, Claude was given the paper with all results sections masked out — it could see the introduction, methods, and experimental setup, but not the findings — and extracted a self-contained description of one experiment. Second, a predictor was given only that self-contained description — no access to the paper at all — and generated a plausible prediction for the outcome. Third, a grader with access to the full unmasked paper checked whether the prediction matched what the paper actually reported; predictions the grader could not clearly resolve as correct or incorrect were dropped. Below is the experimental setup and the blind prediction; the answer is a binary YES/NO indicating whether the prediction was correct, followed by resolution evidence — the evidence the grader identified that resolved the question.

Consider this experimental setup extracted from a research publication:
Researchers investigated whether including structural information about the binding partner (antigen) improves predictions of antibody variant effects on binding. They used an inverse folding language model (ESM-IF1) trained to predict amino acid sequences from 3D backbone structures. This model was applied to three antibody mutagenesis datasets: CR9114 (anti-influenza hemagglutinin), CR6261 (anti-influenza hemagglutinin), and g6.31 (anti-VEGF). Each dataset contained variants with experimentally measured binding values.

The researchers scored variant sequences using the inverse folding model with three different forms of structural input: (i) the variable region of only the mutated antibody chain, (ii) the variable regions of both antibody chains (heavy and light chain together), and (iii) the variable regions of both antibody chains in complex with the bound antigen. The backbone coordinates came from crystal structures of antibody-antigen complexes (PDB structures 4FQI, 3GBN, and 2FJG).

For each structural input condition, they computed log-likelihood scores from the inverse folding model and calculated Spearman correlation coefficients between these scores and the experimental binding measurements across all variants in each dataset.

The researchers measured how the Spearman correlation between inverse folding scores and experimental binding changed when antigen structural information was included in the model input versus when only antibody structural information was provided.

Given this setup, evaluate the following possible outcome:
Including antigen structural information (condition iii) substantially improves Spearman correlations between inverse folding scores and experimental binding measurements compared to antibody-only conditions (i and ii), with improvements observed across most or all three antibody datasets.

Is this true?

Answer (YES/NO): YES